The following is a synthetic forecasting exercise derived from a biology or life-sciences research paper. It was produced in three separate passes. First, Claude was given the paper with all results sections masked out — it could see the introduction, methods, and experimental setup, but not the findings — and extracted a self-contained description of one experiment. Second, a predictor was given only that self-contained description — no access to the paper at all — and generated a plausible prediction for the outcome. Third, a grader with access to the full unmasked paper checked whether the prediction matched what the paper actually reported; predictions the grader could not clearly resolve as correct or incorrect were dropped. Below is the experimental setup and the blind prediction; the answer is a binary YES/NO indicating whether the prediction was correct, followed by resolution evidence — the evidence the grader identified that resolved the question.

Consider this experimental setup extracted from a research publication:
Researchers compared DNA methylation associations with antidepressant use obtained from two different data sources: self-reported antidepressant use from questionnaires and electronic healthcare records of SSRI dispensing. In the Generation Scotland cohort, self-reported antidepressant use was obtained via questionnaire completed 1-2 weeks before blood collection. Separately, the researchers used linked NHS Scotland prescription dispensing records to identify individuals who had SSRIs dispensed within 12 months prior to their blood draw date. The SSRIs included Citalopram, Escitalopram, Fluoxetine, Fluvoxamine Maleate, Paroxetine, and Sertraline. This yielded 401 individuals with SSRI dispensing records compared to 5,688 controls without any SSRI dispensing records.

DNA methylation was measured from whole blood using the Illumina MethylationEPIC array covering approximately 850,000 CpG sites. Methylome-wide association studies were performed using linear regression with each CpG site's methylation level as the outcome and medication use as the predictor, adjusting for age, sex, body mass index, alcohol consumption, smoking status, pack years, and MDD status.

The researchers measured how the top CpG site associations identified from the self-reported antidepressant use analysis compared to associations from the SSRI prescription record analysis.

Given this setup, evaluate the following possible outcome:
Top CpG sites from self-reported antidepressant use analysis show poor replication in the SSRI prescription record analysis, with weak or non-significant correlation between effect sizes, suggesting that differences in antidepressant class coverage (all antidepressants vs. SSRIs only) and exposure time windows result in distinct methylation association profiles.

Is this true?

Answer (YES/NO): NO